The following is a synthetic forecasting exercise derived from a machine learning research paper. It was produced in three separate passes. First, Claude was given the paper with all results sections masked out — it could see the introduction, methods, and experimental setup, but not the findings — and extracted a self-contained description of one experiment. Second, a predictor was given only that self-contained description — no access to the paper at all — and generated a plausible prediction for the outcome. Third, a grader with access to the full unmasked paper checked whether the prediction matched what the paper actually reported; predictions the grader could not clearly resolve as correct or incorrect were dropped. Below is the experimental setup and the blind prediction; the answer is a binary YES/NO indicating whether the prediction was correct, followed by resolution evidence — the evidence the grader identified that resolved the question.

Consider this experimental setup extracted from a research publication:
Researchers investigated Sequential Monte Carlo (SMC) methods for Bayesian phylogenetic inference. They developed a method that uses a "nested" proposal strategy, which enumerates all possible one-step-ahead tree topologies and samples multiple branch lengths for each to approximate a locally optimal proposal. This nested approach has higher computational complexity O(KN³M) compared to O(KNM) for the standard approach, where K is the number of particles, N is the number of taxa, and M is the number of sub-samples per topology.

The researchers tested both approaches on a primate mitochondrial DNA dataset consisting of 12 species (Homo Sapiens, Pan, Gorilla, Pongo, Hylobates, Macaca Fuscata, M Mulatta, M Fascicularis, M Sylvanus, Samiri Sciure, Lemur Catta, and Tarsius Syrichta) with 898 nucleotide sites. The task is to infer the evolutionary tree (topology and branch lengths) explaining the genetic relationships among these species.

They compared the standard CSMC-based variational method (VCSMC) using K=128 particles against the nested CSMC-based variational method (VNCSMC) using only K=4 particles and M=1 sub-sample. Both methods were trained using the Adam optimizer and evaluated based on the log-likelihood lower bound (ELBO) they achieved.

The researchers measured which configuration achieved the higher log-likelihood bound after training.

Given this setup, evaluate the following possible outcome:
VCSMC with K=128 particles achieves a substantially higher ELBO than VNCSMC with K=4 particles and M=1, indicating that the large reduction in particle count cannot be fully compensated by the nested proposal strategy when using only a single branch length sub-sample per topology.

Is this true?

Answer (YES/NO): NO